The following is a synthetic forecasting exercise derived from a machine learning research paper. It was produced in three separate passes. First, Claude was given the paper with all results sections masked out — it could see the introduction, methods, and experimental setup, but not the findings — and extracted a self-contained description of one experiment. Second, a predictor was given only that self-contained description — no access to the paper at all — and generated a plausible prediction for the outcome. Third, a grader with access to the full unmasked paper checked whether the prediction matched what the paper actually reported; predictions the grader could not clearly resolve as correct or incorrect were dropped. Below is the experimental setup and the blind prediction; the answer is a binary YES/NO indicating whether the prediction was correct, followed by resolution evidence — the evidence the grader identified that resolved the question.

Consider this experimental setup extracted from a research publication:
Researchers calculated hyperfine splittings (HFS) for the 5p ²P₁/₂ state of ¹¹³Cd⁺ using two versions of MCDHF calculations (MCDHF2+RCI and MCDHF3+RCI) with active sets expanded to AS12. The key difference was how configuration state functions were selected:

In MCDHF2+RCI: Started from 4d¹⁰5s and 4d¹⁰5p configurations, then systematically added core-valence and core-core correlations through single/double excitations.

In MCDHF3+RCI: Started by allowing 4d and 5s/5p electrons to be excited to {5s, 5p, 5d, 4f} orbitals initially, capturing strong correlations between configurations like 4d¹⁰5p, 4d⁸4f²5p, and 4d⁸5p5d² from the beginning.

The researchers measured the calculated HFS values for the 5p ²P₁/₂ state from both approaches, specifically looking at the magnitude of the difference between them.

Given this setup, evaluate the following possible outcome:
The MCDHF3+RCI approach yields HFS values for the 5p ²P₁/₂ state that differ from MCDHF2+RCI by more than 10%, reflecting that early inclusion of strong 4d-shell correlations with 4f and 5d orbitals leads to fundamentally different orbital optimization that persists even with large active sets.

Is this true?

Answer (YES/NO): NO